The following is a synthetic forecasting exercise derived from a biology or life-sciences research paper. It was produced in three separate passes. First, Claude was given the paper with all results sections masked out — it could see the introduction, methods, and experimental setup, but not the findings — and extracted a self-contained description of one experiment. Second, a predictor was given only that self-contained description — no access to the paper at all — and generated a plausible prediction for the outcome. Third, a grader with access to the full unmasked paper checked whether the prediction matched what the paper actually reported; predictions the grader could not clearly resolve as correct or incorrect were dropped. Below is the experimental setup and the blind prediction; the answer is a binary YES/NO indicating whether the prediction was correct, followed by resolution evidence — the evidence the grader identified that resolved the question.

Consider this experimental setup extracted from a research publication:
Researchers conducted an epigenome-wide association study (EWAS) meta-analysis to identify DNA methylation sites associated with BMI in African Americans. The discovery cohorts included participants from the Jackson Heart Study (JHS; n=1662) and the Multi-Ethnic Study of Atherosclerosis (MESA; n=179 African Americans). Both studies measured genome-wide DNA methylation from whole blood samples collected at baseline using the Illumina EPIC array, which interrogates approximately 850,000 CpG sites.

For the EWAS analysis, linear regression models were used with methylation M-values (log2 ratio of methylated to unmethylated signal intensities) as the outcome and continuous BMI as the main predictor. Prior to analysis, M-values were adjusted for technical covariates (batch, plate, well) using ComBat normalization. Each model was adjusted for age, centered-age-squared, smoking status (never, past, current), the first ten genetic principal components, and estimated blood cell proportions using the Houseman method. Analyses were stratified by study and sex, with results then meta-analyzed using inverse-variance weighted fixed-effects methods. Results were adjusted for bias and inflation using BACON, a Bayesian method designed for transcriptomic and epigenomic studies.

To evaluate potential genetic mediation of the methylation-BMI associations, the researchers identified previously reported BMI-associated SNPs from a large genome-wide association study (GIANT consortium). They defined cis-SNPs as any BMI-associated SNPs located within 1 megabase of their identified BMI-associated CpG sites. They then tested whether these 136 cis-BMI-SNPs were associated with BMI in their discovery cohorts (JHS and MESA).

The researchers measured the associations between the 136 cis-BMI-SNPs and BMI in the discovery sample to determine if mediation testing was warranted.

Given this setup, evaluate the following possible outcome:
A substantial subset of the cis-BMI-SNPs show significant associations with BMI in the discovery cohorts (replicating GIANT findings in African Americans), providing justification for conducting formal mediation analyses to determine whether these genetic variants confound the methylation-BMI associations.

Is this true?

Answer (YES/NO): NO